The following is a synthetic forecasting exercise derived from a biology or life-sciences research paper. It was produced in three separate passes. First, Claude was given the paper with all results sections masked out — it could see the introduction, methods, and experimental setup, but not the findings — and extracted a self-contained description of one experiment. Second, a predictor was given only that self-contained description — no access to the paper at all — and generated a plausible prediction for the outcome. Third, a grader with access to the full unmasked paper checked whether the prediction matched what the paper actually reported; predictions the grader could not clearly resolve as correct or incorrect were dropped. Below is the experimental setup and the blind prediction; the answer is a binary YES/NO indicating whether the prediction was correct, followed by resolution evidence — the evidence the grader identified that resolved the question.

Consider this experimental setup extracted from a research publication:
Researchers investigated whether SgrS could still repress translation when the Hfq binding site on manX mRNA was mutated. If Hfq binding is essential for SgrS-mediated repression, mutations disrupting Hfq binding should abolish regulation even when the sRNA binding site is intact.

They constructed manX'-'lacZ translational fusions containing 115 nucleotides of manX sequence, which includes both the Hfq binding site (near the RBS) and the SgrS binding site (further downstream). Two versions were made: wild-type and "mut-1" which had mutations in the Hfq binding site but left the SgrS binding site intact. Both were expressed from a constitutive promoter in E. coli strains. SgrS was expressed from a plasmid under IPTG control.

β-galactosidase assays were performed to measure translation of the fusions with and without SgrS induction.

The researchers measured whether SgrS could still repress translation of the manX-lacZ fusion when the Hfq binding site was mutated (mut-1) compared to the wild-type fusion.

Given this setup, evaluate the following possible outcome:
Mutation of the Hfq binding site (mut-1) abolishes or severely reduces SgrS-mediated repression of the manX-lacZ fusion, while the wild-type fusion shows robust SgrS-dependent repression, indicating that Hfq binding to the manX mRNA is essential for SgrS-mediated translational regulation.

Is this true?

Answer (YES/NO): YES